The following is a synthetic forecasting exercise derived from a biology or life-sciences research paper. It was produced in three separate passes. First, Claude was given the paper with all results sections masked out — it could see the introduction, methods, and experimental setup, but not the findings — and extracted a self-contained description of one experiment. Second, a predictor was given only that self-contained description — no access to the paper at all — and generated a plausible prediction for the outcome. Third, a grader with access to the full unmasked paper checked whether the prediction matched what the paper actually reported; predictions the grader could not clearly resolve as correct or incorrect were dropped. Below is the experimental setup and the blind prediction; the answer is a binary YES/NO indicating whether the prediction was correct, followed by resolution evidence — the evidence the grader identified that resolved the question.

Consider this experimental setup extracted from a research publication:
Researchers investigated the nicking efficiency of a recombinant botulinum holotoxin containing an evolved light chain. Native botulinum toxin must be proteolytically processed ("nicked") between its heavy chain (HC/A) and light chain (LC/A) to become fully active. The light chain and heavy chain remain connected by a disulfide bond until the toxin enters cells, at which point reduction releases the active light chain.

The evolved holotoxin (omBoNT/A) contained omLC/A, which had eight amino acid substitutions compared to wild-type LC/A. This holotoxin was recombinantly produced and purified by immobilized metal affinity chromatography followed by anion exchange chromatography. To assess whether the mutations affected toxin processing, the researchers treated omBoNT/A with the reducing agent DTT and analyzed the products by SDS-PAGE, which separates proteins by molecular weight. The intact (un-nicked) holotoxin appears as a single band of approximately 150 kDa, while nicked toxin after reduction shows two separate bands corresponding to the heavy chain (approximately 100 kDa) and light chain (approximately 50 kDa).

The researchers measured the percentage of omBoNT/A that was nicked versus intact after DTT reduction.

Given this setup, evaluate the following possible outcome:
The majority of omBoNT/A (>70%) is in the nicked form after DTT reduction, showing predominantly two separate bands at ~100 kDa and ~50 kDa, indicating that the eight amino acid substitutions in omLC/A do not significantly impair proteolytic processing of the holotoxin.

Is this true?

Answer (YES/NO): YES